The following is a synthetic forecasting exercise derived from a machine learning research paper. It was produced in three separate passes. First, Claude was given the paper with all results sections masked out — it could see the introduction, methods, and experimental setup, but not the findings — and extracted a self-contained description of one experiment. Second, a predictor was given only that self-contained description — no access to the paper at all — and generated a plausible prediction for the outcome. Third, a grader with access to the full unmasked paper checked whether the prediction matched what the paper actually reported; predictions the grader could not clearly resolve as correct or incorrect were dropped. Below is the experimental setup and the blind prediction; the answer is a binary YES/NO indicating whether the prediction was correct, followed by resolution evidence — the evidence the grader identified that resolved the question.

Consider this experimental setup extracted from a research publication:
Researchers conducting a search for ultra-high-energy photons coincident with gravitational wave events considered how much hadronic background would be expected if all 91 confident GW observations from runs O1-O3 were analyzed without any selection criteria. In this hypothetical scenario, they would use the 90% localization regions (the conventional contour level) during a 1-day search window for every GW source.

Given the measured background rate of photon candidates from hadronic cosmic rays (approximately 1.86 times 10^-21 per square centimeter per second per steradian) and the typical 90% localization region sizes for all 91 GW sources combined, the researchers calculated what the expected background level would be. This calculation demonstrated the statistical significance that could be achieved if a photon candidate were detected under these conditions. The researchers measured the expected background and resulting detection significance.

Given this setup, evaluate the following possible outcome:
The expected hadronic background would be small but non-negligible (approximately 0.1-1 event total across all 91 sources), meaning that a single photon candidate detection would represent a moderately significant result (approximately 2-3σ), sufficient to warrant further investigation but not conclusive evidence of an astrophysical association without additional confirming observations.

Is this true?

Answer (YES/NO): NO